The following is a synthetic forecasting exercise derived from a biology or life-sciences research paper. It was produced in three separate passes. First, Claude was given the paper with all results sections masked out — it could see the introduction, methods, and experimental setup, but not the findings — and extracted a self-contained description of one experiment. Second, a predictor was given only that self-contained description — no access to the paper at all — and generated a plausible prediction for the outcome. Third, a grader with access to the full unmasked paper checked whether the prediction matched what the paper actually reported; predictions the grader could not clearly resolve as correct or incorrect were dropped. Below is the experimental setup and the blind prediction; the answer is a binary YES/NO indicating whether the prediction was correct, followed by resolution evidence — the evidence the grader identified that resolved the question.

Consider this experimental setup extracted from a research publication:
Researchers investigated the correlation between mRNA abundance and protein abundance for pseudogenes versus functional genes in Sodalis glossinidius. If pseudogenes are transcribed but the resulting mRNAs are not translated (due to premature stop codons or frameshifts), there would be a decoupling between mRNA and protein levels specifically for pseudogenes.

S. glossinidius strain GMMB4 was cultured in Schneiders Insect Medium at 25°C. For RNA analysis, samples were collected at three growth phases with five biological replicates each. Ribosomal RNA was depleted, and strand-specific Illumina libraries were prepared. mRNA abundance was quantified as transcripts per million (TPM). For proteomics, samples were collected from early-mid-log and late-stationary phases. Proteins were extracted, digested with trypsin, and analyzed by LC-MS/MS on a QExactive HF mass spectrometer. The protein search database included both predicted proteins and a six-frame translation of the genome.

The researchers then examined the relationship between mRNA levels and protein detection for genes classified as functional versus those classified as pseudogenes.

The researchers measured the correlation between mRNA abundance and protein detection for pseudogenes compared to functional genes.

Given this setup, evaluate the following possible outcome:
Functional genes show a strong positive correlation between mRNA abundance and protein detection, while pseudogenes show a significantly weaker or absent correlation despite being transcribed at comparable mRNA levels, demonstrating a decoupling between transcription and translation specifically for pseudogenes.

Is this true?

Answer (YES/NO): NO